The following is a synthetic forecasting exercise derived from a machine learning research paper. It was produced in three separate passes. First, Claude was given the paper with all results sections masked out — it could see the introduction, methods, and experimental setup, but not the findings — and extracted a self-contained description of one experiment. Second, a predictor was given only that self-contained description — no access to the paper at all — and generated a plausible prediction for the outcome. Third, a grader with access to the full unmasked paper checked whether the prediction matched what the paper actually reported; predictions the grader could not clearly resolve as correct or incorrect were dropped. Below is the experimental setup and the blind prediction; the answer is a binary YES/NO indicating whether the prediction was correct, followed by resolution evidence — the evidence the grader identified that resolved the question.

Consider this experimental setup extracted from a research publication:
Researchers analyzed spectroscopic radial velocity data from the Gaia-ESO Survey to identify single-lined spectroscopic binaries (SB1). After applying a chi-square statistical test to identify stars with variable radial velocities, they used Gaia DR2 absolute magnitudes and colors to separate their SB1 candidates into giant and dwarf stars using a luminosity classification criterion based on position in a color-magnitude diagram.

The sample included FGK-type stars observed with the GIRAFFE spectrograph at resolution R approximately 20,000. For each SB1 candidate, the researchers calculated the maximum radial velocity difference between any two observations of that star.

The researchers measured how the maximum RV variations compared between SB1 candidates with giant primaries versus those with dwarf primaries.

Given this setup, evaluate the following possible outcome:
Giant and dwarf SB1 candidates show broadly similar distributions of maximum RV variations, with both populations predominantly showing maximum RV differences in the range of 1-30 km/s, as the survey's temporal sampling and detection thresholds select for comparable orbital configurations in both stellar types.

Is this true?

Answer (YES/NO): NO